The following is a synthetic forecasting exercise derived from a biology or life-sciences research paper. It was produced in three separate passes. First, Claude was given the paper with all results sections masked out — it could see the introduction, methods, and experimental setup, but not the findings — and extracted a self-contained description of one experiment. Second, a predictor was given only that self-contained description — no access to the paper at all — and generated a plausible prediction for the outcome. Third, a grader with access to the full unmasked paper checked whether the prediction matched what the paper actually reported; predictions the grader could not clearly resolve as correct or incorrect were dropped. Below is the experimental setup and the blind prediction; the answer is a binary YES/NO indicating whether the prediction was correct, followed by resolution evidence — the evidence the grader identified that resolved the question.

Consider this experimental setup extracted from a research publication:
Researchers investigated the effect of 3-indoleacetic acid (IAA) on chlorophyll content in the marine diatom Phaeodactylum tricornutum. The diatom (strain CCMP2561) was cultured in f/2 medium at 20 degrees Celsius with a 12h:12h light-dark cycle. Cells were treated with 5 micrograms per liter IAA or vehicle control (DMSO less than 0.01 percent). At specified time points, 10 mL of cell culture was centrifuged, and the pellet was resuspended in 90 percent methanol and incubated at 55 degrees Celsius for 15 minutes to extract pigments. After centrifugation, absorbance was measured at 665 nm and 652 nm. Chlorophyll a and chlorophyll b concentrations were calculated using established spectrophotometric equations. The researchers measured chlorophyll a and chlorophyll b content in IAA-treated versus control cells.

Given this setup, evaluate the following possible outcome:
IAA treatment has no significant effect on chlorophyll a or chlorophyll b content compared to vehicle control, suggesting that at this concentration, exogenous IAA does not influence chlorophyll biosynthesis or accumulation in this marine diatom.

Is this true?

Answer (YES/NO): NO